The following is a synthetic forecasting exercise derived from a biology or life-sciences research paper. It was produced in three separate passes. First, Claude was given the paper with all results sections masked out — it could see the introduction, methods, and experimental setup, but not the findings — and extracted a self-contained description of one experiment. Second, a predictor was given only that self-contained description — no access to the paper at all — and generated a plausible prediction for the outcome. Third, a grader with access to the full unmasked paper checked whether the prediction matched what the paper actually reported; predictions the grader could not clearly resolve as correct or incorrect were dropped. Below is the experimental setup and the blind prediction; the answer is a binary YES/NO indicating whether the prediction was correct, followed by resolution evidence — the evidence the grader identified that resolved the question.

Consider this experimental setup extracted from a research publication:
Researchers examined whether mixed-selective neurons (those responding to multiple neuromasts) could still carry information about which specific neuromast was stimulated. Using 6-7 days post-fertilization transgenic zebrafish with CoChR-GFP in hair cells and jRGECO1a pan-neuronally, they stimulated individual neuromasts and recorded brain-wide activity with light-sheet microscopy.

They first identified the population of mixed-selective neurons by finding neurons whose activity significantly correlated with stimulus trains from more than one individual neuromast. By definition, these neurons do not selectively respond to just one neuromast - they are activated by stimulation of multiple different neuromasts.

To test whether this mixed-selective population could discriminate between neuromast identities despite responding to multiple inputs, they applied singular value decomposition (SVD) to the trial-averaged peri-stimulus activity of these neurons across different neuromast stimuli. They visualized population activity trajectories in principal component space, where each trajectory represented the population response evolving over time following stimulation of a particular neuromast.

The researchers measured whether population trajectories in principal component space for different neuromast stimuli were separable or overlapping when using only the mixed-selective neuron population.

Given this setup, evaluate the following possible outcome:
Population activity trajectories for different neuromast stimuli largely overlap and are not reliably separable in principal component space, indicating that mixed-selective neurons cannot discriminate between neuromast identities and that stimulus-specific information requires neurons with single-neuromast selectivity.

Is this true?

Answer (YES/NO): NO